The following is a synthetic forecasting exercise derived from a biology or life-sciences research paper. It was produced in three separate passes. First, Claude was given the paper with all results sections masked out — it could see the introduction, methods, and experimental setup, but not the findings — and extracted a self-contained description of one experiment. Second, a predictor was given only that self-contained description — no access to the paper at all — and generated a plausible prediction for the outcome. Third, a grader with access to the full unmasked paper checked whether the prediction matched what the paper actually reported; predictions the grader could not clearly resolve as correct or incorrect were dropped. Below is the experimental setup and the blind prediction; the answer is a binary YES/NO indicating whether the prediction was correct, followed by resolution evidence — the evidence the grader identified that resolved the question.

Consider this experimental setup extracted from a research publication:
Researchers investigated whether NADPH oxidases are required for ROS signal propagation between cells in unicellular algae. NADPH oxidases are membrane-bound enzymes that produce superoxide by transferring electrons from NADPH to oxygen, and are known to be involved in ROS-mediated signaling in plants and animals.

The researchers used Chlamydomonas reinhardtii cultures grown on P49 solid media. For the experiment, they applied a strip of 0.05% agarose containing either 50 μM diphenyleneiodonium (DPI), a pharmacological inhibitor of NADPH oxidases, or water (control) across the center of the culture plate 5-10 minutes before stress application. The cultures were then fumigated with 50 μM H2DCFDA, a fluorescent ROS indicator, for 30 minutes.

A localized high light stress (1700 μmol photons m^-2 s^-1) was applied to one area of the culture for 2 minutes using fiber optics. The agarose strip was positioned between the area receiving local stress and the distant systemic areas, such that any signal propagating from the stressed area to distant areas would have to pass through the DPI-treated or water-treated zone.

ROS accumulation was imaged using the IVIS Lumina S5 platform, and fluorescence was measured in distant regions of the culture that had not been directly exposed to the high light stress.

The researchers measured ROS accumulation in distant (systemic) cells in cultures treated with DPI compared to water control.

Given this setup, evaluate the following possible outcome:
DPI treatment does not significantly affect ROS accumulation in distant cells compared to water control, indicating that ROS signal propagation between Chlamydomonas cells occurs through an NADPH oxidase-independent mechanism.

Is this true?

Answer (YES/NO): NO